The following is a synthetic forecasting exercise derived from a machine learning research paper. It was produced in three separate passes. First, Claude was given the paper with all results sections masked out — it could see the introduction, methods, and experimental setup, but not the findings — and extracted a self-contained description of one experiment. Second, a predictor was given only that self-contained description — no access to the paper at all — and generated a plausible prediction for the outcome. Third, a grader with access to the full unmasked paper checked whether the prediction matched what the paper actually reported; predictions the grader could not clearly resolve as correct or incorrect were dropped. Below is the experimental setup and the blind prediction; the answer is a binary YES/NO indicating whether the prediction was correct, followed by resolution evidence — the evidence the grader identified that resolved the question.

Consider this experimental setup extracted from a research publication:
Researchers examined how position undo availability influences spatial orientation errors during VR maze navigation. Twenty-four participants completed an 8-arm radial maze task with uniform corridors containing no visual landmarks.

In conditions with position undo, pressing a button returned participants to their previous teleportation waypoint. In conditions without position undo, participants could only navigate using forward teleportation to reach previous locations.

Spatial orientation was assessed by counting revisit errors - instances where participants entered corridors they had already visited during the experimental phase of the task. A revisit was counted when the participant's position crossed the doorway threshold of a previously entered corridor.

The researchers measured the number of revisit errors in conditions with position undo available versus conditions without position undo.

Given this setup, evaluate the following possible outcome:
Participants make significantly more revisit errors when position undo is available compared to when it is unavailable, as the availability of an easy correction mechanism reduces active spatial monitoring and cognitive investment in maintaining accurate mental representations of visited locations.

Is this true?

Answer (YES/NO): YES